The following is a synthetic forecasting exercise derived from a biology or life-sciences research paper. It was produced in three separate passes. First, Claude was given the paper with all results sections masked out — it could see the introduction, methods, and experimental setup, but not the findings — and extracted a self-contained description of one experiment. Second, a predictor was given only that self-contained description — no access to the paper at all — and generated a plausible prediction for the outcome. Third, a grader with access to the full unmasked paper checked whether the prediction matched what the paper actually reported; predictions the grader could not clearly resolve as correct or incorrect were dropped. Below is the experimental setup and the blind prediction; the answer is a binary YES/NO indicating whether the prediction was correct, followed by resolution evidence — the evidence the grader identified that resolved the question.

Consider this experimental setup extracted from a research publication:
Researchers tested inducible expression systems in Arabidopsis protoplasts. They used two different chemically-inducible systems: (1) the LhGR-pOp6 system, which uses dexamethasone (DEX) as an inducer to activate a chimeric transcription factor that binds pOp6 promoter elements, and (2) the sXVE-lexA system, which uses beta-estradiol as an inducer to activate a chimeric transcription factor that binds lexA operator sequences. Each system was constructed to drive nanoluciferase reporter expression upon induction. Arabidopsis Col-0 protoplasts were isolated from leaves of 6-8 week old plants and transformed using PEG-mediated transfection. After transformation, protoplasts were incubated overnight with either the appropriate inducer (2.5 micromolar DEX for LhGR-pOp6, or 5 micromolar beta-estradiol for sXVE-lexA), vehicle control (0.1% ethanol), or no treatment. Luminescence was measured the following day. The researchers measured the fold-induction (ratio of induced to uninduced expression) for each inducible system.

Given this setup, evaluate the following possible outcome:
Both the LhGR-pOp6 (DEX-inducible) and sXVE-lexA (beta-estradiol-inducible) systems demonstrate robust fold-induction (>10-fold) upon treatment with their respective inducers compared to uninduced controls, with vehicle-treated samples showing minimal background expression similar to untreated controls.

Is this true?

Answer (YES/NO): NO